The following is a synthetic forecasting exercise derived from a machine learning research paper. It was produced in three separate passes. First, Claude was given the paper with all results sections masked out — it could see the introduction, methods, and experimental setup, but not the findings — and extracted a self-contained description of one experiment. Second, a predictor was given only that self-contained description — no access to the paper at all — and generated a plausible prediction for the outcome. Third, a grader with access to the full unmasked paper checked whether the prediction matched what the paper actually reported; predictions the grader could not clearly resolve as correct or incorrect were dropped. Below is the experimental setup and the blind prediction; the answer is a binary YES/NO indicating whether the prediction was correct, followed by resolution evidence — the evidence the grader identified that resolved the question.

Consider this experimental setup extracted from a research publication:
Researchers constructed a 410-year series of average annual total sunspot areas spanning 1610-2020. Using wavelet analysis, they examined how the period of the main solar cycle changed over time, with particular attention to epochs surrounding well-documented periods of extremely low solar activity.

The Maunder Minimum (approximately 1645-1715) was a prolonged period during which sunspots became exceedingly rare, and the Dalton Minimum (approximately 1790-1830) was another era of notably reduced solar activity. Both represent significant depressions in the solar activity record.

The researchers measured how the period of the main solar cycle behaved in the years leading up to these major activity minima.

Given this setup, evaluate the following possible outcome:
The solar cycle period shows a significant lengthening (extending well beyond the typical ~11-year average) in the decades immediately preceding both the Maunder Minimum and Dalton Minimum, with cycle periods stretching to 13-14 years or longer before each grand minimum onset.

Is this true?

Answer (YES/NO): NO